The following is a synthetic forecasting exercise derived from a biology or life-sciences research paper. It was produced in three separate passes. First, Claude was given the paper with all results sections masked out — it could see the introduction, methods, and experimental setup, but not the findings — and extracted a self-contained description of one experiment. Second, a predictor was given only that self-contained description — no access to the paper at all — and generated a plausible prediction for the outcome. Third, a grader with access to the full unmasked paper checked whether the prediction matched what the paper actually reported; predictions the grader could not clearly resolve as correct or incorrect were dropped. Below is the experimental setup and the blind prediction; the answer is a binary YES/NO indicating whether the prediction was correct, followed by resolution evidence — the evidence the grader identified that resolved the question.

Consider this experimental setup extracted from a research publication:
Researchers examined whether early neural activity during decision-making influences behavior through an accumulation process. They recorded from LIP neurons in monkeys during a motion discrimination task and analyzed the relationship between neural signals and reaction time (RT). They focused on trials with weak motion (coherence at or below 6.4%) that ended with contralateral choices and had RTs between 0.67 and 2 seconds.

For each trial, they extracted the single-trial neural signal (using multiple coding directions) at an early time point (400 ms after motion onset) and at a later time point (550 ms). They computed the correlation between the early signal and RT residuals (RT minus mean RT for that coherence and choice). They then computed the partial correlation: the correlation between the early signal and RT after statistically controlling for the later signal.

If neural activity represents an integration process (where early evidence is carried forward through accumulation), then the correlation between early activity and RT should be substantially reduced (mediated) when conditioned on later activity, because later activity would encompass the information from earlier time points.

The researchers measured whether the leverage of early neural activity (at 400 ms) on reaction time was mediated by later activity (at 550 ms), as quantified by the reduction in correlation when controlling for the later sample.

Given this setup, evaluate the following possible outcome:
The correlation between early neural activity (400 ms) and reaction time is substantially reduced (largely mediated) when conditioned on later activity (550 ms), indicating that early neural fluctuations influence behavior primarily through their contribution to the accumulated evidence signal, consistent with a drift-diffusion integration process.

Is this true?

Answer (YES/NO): YES